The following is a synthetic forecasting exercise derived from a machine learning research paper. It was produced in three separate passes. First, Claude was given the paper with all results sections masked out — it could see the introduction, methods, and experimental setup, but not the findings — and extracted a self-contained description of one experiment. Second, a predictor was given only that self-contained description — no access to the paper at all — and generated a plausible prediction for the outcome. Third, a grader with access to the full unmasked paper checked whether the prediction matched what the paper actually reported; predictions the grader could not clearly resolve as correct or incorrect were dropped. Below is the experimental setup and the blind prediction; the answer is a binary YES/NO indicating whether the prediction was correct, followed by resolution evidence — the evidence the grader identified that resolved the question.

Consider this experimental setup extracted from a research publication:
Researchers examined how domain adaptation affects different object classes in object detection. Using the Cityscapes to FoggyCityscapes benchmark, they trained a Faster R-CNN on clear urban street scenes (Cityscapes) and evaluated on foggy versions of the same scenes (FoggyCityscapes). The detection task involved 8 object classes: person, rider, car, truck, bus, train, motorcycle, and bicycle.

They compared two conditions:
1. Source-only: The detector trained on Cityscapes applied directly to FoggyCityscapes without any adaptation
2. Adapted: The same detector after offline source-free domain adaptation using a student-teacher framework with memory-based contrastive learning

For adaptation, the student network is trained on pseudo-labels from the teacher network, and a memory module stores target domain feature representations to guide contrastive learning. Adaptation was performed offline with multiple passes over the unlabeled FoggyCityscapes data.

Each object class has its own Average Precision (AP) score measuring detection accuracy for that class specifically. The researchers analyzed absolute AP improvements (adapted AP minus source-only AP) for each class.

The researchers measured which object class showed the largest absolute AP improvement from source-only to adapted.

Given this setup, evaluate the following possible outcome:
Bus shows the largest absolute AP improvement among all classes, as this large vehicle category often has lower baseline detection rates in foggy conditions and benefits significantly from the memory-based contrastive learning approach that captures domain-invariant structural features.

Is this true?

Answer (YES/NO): NO